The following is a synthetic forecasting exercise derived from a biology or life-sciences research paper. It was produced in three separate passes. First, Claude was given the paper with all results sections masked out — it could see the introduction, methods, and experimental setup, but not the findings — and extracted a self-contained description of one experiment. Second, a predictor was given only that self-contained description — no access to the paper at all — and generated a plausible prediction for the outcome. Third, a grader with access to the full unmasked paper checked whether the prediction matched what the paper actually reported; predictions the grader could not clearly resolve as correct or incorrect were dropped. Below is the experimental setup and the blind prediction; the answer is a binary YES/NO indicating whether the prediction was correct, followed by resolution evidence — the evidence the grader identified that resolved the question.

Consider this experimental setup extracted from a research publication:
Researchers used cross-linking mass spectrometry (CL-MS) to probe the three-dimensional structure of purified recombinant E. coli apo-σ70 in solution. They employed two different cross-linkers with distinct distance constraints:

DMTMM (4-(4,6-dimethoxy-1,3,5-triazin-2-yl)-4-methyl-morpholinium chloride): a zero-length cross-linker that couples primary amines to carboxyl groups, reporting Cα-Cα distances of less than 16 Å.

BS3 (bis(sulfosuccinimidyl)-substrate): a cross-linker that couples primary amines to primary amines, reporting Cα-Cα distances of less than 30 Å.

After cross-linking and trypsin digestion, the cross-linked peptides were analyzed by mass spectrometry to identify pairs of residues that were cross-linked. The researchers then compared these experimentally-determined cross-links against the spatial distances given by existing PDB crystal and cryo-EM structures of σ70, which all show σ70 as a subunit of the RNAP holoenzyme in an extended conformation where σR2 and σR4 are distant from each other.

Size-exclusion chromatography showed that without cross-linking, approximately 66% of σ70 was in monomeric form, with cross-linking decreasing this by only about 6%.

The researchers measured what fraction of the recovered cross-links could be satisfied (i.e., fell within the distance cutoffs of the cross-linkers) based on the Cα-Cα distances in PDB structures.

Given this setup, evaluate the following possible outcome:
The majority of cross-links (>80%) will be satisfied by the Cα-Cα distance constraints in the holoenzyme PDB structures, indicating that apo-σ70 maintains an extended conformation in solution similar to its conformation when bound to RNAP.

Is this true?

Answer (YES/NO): NO